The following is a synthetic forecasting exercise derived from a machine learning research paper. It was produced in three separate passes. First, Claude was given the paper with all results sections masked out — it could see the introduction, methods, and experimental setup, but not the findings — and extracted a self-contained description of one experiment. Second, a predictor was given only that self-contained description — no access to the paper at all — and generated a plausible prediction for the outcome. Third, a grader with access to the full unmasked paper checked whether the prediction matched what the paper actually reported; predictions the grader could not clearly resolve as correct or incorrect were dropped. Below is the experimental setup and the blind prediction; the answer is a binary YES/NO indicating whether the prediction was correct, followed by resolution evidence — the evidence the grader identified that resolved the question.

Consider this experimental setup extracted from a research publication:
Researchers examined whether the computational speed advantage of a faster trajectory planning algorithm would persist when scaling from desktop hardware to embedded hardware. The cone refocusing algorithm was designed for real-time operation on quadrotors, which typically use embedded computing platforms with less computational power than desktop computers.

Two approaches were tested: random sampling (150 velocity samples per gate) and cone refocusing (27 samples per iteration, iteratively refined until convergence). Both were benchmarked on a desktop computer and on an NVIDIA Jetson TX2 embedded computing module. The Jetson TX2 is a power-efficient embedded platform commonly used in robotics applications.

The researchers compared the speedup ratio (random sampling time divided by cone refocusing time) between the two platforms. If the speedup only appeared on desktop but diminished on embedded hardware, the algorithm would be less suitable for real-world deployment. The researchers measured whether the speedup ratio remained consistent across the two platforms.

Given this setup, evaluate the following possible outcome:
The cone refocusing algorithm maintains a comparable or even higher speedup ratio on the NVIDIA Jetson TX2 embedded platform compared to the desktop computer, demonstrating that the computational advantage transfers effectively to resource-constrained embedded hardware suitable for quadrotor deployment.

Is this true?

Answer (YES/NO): YES